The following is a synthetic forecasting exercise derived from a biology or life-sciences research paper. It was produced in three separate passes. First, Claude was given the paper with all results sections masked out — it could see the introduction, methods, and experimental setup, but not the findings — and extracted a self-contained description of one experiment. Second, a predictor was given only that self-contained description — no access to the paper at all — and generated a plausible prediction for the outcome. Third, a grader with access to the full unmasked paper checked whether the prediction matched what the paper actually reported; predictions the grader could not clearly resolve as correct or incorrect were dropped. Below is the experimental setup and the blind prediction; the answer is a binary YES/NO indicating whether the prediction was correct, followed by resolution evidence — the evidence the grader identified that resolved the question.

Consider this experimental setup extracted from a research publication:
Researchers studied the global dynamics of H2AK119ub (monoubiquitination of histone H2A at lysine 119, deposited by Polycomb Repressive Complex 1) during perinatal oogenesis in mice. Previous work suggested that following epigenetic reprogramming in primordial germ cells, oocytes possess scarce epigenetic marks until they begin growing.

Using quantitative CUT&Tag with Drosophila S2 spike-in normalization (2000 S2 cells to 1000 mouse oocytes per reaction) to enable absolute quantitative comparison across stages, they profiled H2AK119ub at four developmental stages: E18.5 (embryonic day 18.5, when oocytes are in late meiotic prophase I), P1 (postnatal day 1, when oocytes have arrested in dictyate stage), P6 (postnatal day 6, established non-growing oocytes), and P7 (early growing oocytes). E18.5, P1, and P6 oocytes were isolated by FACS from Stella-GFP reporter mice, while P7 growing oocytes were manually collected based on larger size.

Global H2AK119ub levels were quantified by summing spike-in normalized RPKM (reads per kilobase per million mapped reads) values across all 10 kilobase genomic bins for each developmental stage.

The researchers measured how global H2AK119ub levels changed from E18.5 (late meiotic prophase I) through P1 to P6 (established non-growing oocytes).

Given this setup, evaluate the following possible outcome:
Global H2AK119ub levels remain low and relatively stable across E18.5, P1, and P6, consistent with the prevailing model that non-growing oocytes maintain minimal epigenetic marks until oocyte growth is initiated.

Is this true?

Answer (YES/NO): NO